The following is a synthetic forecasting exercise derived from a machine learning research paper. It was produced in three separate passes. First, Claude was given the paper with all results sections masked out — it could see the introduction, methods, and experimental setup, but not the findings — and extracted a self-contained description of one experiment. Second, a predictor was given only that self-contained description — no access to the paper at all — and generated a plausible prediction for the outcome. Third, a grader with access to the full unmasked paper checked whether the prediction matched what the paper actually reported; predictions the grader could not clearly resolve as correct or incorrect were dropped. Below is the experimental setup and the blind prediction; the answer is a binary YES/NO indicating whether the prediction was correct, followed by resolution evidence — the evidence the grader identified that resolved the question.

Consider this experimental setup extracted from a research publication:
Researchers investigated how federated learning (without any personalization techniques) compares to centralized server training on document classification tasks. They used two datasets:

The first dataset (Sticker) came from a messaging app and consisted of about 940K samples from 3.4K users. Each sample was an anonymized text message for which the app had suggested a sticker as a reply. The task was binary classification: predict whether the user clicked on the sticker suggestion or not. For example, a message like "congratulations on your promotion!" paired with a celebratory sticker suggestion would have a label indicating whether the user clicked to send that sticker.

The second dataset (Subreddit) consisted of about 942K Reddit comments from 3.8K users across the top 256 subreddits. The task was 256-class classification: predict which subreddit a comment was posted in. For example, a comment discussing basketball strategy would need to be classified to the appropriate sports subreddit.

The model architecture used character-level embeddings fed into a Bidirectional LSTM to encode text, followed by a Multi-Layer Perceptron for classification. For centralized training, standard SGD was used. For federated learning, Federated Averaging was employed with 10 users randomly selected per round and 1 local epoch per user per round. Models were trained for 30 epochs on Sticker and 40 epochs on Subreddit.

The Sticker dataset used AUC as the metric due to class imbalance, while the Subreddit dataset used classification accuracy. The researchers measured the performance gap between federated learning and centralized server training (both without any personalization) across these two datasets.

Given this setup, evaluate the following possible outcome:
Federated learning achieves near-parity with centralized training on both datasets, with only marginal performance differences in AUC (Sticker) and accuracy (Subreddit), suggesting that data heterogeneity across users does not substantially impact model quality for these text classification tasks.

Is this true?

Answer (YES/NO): NO